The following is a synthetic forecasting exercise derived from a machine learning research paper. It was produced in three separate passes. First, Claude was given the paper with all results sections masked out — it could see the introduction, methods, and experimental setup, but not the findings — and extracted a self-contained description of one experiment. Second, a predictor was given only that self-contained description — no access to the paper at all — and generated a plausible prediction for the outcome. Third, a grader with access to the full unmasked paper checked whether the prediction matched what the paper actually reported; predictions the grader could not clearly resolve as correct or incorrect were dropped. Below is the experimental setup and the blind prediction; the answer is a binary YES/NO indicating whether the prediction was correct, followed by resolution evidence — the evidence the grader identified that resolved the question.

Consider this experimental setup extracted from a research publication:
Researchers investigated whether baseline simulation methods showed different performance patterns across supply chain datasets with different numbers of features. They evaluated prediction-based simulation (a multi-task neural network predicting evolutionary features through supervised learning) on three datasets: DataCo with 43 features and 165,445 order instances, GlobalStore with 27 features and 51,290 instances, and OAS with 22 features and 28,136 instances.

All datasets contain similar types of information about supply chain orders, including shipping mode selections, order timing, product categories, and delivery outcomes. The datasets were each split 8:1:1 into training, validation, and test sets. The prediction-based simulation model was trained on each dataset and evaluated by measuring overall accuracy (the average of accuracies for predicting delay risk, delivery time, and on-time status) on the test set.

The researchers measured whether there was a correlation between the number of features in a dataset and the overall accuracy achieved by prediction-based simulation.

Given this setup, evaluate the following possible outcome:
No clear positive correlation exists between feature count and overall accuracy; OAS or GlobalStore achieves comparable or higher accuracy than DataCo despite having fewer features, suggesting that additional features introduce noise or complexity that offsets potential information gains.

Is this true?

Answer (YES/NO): YES